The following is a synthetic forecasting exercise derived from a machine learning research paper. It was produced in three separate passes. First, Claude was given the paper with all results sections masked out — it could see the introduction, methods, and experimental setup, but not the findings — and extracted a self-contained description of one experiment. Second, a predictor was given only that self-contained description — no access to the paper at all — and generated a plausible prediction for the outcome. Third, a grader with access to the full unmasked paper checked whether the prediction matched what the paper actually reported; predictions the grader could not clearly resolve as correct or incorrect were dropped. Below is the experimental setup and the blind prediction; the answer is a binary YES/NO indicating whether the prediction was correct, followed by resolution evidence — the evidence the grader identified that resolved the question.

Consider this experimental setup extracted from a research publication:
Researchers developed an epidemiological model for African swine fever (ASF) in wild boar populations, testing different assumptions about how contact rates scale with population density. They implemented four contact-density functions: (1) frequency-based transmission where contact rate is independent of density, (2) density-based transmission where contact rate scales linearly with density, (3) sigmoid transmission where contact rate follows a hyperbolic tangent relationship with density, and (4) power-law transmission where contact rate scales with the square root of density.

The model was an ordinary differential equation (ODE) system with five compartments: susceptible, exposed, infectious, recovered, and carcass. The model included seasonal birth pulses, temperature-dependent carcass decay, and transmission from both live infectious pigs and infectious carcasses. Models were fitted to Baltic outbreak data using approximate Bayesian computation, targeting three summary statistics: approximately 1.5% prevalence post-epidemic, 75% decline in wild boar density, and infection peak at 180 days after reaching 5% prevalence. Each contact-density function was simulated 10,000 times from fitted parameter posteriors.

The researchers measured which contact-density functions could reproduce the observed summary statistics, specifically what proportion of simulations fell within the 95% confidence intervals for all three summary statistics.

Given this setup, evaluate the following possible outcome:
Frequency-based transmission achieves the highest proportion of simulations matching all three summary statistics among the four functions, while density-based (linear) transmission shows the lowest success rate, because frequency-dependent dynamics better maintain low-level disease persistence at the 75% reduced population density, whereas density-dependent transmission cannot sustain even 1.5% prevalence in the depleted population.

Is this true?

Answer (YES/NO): NO